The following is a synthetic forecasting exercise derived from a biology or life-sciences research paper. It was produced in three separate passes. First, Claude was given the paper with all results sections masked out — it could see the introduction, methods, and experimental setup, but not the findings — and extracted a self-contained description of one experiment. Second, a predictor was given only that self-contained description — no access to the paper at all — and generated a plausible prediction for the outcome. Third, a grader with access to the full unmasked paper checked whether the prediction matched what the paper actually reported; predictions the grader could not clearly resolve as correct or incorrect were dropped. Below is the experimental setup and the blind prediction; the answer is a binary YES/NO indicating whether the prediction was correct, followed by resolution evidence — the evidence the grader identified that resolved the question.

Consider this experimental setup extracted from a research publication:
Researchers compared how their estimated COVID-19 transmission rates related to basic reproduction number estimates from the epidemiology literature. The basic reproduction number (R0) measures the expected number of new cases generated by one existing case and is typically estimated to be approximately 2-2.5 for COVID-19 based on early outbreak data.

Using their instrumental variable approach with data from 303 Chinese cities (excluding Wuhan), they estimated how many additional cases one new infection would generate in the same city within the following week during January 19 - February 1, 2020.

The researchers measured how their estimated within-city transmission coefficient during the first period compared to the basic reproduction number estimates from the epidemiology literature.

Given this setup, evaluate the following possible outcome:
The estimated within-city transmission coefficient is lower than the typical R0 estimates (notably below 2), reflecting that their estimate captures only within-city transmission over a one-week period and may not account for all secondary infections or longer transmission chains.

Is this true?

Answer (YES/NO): YES